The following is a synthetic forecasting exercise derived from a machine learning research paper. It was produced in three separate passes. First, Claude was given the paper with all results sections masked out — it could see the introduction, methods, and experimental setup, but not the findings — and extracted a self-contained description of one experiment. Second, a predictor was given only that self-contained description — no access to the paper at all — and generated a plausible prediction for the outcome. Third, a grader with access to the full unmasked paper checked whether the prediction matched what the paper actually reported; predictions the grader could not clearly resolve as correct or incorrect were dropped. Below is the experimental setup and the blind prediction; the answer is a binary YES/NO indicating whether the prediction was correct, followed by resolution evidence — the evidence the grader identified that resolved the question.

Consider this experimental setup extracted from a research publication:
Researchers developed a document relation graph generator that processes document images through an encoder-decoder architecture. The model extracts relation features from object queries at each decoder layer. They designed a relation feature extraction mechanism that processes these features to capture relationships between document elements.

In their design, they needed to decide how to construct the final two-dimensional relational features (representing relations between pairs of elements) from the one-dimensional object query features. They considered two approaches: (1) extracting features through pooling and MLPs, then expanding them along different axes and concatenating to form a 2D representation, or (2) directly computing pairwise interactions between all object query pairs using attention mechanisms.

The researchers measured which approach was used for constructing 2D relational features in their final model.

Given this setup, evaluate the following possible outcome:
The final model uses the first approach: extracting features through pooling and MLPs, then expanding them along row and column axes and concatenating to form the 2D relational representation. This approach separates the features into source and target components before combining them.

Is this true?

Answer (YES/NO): YES